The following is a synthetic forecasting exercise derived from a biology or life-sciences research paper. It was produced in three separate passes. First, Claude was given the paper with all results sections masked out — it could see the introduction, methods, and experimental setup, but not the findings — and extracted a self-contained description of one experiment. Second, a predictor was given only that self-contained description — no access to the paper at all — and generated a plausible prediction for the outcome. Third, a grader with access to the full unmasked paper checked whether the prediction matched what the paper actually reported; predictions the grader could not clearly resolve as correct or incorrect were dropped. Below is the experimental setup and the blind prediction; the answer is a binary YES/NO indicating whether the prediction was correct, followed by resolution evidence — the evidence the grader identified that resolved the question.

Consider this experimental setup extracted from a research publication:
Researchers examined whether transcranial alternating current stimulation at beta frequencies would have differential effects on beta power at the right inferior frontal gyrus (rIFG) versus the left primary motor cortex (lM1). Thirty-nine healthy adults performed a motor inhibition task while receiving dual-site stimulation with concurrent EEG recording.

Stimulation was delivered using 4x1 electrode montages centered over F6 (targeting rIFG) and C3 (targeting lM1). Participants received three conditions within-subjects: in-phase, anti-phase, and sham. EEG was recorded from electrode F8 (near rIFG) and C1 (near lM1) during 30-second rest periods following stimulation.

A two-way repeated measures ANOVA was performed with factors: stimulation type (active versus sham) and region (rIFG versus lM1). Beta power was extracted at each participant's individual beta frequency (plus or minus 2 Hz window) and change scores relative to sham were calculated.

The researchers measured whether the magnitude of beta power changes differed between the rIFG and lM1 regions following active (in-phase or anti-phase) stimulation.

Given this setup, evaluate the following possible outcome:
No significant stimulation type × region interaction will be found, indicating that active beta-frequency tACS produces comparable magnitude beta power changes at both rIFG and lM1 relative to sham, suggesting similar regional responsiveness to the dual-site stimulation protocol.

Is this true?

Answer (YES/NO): NO